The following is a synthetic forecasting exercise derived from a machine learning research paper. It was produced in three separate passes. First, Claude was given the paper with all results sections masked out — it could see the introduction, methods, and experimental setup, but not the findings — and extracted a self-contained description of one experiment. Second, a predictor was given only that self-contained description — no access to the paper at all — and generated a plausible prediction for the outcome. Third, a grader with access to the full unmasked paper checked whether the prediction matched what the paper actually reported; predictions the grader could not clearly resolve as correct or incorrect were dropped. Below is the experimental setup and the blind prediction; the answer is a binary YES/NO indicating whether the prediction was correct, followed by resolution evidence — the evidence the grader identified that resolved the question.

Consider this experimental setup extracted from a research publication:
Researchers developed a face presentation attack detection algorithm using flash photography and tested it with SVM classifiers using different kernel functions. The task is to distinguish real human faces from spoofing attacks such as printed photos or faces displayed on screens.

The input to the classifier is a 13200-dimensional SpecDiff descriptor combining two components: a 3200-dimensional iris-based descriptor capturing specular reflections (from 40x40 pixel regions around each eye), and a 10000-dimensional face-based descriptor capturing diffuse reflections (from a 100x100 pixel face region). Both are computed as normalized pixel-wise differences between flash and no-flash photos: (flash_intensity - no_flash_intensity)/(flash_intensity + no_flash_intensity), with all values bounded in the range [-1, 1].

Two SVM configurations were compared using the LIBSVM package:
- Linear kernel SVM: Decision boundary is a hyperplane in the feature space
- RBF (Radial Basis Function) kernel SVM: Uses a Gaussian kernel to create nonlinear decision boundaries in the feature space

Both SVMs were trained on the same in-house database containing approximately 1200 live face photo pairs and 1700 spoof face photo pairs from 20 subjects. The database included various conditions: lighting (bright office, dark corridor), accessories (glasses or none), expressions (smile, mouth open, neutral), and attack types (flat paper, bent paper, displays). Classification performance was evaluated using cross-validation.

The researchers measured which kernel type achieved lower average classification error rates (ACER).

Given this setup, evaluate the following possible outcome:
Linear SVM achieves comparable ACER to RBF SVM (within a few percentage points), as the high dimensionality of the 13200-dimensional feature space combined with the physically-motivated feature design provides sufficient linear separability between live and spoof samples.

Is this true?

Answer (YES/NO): NO